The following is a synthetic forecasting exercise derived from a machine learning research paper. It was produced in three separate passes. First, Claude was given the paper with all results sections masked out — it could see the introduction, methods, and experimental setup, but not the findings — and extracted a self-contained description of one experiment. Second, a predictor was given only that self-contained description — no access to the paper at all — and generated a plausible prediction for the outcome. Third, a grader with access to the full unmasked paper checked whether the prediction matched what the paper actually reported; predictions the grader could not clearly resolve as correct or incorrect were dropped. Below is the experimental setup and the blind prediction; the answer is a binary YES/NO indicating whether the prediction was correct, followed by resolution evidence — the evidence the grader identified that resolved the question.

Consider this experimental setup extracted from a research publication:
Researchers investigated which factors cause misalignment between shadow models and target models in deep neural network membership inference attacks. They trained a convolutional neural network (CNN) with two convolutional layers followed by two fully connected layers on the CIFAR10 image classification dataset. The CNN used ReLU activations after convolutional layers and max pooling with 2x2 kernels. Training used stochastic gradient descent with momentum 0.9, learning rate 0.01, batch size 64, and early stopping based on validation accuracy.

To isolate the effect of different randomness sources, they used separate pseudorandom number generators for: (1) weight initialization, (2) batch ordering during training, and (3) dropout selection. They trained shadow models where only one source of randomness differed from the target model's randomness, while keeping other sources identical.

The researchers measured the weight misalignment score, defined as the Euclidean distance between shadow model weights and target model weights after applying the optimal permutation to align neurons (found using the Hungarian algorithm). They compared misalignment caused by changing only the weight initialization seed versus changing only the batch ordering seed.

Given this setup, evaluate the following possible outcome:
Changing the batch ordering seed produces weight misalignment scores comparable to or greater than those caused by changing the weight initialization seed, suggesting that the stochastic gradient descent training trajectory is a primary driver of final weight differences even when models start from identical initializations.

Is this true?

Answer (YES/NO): NO